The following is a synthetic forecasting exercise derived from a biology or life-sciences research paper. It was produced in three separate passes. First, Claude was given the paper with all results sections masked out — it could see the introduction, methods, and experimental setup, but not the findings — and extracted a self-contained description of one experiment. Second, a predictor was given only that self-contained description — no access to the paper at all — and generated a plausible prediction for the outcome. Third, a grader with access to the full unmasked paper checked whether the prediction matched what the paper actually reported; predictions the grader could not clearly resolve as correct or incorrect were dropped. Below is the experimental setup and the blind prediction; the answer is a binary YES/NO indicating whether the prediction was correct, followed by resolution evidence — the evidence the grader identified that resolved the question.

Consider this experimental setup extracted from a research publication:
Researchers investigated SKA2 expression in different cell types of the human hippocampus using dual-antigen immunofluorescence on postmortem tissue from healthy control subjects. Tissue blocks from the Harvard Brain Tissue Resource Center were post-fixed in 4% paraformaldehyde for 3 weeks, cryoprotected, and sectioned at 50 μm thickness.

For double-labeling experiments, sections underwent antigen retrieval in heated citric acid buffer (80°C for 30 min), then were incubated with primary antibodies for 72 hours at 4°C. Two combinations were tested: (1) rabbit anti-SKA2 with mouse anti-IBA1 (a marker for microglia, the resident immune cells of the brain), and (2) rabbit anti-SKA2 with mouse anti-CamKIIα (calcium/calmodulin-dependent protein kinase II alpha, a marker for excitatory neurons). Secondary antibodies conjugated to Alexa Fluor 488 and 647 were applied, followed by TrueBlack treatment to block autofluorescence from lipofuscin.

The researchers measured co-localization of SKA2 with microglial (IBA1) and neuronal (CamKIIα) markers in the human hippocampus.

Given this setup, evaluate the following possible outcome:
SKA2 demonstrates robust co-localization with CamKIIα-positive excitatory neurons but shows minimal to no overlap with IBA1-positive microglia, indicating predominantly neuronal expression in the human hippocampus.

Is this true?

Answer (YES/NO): NO